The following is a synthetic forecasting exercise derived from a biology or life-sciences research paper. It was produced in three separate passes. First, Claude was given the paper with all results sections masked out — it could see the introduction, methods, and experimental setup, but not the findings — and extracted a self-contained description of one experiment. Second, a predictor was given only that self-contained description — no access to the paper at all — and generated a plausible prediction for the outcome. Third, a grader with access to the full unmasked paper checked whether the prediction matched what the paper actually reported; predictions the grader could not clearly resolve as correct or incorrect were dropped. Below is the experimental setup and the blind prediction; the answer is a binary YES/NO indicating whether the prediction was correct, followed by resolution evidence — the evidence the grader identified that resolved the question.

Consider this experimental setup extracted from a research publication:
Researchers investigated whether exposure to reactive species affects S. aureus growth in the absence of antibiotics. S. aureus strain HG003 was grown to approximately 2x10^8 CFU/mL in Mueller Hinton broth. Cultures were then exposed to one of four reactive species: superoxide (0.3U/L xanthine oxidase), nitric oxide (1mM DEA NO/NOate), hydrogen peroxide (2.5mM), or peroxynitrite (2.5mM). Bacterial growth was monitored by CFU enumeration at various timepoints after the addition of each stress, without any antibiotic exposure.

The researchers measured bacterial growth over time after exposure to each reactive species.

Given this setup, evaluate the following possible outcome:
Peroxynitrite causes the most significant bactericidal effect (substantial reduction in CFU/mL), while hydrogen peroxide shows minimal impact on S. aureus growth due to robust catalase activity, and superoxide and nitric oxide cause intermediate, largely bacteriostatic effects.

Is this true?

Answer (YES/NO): NO